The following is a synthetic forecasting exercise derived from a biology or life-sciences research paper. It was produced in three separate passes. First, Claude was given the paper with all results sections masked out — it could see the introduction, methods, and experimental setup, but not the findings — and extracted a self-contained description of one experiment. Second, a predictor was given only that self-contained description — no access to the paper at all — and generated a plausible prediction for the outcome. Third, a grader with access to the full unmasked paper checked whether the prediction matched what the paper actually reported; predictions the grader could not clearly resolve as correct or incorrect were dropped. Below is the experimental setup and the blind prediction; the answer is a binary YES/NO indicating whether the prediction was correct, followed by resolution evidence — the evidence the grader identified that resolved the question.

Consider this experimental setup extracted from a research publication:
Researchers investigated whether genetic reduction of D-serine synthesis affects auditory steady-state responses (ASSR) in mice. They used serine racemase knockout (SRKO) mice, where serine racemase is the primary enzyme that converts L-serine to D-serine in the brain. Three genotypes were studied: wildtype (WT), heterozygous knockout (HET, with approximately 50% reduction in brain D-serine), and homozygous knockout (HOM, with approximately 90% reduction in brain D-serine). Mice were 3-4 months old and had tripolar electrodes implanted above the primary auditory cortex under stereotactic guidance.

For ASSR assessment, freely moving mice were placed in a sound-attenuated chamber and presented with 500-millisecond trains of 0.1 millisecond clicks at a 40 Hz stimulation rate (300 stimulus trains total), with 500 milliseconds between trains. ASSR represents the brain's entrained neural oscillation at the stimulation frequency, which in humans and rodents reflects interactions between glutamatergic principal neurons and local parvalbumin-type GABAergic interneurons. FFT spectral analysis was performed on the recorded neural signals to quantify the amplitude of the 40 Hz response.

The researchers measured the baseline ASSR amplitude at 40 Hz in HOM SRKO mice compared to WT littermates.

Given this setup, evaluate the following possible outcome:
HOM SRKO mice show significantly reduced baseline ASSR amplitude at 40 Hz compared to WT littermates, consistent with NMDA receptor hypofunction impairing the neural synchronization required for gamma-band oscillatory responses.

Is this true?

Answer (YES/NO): NO